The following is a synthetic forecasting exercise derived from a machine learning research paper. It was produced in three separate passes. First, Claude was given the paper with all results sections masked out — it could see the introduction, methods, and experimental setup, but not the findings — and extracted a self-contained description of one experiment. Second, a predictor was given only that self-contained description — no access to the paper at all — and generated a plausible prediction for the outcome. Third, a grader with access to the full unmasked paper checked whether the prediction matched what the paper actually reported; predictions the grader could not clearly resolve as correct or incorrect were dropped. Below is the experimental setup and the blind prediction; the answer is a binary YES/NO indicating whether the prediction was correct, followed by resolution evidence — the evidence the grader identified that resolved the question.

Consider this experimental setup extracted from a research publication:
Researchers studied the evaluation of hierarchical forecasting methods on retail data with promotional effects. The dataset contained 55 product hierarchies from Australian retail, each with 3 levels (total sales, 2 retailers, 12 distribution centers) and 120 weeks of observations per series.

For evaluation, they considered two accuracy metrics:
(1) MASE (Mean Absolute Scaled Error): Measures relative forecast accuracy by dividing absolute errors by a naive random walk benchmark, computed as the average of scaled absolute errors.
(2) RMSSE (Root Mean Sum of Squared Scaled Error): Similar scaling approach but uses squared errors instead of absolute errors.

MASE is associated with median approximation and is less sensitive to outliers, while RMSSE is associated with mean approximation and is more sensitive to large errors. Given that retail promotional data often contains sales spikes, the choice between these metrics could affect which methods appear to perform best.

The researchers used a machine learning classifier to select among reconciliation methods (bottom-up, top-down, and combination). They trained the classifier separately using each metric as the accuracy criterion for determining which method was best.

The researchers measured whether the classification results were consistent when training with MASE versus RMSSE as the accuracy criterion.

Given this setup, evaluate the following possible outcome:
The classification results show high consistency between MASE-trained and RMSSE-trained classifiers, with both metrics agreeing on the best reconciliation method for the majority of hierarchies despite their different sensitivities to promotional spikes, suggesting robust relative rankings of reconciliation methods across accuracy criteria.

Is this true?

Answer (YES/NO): YES